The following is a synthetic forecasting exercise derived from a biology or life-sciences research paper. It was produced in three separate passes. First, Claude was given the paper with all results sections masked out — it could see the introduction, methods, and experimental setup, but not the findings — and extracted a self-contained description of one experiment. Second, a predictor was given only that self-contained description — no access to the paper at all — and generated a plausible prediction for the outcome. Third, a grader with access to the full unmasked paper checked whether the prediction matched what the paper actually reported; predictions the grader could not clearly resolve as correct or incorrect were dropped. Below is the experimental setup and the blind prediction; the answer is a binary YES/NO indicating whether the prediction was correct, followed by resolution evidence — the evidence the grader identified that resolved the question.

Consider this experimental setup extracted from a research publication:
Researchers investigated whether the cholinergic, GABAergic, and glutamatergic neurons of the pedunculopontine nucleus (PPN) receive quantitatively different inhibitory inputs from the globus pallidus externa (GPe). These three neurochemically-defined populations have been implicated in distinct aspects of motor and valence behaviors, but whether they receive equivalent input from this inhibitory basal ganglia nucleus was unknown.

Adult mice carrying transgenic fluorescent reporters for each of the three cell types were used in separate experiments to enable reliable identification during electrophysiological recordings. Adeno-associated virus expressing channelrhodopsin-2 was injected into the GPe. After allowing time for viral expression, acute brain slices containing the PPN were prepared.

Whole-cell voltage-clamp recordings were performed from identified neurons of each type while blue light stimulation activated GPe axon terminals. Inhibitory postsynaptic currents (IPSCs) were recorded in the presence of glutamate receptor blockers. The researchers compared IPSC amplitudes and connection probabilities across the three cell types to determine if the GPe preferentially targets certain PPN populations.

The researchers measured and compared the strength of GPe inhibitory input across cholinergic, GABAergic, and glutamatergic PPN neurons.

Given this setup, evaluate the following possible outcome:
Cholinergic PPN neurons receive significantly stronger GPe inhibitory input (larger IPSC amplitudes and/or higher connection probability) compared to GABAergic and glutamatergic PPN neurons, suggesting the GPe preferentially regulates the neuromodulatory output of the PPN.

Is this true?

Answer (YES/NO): NO